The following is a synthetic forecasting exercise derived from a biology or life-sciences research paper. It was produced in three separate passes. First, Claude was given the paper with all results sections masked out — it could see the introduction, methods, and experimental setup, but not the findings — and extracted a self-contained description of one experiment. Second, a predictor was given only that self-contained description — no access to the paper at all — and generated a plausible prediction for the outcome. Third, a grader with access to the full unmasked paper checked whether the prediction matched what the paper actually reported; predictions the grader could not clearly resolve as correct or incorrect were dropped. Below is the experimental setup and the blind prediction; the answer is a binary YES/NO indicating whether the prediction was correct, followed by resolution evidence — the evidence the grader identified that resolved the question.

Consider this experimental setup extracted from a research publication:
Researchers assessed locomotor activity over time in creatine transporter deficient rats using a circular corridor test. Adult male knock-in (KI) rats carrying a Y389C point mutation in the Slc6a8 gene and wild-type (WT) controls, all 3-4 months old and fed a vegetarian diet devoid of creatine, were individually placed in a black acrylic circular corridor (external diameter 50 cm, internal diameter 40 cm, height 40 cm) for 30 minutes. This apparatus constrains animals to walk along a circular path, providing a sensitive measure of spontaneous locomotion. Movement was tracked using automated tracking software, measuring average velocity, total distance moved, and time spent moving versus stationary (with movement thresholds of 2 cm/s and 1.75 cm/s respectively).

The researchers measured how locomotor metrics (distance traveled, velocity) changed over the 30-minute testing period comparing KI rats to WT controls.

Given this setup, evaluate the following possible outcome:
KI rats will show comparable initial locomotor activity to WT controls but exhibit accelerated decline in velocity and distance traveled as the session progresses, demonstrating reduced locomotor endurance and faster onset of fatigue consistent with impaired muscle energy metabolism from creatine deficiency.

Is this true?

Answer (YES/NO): YES